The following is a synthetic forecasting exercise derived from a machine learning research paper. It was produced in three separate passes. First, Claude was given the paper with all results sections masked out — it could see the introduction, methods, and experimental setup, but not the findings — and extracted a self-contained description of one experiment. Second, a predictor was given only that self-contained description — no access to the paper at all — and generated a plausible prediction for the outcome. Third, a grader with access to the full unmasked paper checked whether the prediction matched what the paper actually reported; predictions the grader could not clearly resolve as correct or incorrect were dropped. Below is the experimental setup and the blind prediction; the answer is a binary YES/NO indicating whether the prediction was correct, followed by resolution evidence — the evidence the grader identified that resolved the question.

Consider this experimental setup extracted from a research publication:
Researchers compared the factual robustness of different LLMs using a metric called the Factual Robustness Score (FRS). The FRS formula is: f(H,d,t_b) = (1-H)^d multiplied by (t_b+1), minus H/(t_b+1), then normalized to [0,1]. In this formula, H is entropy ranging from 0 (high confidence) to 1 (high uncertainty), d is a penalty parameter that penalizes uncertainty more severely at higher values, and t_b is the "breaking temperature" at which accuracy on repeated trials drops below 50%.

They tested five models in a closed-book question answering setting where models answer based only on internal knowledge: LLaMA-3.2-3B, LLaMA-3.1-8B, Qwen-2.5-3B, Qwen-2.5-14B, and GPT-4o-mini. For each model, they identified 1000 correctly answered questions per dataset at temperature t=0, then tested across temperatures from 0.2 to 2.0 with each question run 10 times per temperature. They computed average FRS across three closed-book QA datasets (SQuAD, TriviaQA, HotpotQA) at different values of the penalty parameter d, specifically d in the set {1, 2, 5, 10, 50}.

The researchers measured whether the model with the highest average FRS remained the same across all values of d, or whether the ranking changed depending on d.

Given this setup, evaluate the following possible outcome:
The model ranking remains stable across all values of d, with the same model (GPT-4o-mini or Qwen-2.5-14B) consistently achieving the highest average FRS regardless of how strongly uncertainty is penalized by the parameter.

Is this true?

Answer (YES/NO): NO